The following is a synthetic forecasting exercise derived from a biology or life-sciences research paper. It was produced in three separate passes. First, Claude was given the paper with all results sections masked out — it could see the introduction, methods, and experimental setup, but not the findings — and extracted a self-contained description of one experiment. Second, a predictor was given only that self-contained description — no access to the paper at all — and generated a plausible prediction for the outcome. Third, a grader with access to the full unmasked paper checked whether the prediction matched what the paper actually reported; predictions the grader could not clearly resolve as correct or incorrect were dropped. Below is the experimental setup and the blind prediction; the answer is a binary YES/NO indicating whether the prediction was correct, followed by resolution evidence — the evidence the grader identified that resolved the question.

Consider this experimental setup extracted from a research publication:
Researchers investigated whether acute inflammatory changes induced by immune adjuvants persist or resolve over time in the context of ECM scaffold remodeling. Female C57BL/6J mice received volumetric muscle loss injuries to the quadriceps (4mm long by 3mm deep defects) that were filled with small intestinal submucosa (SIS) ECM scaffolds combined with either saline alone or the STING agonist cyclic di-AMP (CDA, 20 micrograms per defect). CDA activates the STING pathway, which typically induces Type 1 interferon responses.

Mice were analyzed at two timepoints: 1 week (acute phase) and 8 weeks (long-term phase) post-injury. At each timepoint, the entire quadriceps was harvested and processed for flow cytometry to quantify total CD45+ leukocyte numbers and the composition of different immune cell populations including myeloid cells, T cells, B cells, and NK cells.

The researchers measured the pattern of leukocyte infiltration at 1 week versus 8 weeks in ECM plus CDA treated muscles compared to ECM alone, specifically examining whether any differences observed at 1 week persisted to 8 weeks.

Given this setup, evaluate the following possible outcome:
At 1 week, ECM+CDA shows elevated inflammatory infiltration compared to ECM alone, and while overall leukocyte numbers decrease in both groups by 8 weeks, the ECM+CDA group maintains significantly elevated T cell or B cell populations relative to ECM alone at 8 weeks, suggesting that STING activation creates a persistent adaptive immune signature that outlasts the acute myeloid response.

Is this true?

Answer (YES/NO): NO